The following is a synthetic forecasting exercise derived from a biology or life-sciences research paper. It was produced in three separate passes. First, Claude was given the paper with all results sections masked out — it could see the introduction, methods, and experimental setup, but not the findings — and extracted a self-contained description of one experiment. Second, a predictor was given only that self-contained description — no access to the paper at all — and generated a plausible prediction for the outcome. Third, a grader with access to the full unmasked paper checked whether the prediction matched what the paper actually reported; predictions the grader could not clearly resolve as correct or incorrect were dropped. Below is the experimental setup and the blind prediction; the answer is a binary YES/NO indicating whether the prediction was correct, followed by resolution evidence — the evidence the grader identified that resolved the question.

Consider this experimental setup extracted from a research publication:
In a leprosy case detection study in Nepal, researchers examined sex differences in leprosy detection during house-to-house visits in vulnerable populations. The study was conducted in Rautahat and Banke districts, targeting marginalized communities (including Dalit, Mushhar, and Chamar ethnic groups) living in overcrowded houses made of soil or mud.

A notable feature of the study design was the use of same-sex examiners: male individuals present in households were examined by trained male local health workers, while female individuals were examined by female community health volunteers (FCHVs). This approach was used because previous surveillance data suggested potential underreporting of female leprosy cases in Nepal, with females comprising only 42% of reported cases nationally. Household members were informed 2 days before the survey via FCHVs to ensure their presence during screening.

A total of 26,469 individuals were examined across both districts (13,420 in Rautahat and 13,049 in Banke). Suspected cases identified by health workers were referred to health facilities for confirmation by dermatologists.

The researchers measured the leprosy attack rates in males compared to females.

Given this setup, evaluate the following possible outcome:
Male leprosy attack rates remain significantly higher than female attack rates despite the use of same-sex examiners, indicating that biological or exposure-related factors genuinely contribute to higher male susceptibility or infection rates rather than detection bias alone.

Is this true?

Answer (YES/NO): NO